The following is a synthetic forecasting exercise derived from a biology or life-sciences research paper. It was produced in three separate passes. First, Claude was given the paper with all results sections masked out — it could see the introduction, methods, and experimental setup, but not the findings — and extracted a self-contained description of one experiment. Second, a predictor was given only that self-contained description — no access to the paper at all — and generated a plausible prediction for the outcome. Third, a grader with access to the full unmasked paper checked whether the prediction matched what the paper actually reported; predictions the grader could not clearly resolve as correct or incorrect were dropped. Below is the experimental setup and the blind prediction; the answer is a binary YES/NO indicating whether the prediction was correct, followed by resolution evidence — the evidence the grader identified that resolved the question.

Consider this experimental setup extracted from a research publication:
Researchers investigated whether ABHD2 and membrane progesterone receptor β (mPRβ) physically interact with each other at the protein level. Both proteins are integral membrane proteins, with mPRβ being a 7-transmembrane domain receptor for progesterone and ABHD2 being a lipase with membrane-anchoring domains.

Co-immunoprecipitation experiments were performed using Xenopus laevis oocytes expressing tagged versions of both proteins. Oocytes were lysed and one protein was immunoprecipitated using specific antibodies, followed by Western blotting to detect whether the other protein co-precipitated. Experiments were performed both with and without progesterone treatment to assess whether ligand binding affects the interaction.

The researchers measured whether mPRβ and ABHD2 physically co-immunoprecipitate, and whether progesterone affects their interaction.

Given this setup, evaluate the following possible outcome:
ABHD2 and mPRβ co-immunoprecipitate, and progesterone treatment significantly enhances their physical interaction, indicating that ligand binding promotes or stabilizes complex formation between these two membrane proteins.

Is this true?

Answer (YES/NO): YES